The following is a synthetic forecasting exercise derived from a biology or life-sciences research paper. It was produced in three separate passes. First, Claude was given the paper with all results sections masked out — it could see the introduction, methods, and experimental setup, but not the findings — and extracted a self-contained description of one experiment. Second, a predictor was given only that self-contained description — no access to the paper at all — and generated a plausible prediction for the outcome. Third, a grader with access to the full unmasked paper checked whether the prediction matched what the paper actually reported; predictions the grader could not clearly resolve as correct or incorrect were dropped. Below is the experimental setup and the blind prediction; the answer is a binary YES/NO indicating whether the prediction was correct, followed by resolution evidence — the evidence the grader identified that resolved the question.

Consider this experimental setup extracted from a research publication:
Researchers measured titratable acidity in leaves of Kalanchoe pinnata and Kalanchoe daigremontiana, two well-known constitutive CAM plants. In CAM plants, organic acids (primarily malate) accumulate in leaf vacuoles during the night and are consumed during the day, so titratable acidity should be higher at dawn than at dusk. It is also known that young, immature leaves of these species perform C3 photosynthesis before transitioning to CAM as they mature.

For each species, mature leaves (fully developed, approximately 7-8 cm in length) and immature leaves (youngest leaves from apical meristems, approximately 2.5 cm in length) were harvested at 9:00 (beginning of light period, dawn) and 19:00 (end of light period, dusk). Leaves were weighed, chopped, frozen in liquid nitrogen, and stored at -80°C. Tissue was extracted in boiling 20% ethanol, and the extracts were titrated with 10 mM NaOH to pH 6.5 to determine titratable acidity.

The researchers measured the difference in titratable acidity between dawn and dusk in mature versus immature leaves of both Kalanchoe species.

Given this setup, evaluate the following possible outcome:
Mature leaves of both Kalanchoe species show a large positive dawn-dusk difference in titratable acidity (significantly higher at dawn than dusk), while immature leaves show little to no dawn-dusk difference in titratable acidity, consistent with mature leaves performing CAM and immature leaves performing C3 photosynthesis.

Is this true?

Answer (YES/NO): YES